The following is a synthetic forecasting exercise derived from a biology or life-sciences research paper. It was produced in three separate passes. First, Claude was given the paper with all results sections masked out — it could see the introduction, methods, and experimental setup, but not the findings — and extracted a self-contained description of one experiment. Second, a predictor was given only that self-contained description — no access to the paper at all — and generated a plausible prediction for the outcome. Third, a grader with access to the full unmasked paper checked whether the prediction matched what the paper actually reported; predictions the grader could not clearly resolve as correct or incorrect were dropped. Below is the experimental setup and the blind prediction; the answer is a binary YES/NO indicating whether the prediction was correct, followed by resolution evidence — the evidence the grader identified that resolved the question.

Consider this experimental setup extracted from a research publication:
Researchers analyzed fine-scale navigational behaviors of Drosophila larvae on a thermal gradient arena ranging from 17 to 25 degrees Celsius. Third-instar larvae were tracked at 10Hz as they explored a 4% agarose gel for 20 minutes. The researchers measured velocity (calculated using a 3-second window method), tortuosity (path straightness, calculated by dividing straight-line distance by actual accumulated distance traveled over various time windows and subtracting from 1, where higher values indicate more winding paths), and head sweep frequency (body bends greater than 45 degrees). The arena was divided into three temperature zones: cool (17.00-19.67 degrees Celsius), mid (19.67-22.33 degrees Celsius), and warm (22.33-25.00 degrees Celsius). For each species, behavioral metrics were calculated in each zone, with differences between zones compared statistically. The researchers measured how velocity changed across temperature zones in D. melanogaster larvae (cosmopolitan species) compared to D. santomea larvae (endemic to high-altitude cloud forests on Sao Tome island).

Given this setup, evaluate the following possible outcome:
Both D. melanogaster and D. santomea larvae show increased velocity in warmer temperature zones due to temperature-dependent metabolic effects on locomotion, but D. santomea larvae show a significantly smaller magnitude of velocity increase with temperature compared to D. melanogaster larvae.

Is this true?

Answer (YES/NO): NO